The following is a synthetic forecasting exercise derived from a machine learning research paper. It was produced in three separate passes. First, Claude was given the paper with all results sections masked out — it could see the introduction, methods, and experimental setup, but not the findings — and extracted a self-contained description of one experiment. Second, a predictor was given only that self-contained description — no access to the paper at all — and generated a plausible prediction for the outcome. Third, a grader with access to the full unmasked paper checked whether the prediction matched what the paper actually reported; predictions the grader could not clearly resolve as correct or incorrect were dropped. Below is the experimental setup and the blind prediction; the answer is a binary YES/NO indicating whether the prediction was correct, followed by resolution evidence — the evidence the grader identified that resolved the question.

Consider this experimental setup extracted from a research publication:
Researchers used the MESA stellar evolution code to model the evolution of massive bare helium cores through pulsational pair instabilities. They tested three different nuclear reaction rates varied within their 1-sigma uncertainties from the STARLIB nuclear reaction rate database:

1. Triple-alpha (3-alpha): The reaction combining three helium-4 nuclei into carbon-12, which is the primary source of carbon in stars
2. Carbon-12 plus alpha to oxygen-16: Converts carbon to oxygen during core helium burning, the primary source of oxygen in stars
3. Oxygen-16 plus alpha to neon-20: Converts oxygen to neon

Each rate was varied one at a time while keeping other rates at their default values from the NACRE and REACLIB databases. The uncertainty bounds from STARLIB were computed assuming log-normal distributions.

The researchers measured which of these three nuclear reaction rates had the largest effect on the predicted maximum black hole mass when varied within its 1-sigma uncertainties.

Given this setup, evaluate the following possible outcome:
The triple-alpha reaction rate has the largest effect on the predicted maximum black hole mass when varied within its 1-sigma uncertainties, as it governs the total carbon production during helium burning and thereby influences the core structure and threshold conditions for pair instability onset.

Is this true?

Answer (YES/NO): NO